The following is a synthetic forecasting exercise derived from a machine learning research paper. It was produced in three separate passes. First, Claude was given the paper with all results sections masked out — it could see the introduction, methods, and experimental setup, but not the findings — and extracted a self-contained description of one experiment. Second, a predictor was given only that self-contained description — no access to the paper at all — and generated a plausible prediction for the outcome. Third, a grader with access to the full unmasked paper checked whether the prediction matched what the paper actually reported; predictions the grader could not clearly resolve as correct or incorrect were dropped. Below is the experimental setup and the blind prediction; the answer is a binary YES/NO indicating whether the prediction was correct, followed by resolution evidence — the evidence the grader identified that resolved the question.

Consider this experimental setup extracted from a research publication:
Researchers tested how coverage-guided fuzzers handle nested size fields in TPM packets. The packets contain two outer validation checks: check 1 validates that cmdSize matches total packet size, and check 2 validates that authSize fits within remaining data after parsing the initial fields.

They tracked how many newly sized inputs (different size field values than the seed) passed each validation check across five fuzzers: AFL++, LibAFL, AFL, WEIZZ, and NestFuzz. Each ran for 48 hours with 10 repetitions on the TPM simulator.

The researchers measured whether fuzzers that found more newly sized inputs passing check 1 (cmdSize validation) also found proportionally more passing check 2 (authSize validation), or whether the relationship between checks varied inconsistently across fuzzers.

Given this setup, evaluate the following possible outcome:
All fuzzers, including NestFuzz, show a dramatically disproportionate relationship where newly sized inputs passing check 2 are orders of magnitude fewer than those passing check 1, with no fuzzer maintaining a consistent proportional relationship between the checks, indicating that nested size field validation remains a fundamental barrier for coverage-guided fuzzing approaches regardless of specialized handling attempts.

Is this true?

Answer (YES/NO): NO